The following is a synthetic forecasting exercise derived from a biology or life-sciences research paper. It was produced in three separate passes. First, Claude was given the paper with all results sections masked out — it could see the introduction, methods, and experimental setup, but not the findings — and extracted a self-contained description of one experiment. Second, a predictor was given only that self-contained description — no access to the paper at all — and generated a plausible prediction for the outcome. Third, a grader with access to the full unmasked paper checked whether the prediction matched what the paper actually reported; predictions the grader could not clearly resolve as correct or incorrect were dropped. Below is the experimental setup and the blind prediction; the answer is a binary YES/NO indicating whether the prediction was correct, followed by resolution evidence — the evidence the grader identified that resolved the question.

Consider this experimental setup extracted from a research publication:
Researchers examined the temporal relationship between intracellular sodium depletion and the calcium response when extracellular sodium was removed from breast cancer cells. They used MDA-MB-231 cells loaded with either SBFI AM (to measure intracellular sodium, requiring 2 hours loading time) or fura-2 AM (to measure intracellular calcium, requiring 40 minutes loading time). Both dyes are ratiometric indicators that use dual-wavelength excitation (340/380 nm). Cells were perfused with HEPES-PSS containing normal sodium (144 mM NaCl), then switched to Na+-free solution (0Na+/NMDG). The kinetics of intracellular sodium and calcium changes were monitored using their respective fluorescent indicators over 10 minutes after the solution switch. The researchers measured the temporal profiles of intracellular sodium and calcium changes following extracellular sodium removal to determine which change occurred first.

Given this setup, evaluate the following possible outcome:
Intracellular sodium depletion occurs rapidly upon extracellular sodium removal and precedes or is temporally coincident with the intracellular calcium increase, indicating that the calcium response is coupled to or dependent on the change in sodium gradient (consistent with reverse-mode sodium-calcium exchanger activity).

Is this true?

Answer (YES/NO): NO